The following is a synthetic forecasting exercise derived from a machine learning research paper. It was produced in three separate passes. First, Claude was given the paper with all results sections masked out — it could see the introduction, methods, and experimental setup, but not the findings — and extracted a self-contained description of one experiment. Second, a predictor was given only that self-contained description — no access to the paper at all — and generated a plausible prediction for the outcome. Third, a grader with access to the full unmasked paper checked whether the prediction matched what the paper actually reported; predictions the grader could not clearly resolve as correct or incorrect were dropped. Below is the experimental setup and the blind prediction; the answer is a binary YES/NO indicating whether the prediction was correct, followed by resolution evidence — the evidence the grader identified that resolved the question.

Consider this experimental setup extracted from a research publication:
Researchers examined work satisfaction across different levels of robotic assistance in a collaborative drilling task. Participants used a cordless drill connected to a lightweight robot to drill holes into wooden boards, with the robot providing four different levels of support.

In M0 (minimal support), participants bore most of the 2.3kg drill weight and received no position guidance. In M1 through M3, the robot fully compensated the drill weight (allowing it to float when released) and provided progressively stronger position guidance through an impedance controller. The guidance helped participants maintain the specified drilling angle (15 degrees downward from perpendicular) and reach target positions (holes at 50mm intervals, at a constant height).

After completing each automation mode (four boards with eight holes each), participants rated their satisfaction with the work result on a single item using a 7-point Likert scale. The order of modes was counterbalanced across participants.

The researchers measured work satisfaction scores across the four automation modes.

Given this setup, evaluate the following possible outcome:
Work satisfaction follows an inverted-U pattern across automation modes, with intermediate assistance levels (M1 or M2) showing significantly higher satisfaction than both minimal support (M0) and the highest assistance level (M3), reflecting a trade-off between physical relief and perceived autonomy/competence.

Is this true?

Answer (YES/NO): NO